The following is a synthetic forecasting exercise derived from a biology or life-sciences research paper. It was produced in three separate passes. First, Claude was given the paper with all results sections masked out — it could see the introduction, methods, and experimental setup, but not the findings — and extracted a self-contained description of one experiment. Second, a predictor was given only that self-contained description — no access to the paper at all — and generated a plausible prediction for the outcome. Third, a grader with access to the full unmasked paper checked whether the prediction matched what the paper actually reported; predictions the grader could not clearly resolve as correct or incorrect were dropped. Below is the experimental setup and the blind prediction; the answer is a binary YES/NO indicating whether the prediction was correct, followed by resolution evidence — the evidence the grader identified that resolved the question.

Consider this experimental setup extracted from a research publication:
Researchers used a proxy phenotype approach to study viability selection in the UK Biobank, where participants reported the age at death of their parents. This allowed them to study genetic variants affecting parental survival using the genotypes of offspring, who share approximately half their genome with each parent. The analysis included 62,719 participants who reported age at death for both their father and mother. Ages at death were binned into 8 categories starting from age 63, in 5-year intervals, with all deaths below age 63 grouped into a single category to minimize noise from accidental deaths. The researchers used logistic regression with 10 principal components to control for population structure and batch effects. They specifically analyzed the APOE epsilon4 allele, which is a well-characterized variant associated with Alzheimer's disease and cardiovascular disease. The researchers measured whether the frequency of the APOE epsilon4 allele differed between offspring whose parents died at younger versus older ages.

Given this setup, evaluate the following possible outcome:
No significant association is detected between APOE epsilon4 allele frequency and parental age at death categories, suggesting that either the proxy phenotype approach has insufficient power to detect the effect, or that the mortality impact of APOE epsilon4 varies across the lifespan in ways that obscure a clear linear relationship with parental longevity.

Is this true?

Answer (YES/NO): NO